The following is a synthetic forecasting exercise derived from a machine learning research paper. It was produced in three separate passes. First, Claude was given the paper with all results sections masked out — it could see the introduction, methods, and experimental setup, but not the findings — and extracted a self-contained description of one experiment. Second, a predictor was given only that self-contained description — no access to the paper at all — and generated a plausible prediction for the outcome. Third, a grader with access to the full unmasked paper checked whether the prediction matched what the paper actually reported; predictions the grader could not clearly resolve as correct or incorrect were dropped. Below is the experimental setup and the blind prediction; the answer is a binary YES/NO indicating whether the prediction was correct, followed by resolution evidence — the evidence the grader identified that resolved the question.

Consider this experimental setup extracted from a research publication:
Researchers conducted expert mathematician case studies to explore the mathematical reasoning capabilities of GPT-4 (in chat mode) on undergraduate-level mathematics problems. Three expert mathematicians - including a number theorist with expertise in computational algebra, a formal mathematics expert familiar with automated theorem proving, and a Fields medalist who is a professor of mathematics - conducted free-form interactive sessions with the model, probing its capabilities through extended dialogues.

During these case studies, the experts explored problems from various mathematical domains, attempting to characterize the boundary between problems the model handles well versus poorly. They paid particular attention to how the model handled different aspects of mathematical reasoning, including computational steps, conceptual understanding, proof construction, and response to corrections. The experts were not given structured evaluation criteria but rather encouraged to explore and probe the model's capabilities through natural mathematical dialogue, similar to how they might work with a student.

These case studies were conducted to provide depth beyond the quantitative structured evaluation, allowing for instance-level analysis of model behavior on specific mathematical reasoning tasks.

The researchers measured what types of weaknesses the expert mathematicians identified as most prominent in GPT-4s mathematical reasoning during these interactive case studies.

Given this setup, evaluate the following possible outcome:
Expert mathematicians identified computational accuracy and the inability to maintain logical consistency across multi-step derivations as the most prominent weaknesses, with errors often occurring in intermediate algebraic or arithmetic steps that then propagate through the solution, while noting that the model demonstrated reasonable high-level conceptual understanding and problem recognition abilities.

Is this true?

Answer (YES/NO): NO